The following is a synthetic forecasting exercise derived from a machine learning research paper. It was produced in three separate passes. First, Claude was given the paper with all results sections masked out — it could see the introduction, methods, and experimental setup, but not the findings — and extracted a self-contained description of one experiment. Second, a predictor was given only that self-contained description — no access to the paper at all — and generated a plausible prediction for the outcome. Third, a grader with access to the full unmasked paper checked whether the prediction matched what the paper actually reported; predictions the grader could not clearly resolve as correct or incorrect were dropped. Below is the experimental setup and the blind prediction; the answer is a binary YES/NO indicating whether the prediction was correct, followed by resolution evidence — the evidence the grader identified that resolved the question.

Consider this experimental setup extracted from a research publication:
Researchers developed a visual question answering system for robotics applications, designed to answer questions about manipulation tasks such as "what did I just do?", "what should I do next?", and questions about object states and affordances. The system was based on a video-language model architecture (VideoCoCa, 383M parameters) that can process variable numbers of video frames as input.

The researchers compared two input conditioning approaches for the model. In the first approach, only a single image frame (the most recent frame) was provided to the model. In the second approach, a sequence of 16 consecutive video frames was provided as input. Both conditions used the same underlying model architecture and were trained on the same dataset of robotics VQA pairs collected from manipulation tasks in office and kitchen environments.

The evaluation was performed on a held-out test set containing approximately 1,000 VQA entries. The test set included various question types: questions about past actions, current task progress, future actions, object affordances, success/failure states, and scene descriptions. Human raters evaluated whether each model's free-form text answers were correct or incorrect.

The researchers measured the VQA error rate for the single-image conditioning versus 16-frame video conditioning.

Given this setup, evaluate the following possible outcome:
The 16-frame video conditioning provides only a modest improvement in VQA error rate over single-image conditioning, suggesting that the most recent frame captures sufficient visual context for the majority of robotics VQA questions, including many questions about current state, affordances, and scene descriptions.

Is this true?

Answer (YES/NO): NO